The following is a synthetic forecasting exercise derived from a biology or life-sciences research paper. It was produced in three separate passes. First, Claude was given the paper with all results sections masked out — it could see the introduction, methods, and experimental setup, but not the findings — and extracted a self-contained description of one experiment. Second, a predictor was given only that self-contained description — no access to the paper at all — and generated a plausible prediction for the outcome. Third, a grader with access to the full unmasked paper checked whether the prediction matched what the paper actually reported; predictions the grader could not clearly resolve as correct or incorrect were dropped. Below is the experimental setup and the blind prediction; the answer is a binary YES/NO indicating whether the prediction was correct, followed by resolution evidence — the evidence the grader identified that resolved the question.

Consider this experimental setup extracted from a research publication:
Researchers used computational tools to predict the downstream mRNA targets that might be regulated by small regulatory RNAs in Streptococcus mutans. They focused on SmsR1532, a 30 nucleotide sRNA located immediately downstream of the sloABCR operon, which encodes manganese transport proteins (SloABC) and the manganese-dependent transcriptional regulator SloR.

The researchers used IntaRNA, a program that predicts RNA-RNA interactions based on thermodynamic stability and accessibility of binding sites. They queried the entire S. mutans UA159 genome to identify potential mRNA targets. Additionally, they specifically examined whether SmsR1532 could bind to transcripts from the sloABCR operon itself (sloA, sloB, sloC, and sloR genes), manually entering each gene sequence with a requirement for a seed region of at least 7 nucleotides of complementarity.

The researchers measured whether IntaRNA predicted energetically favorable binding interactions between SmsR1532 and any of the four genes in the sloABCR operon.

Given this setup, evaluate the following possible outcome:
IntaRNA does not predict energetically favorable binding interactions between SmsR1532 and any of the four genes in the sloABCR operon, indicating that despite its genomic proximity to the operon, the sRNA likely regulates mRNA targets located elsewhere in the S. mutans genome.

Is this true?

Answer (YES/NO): NO